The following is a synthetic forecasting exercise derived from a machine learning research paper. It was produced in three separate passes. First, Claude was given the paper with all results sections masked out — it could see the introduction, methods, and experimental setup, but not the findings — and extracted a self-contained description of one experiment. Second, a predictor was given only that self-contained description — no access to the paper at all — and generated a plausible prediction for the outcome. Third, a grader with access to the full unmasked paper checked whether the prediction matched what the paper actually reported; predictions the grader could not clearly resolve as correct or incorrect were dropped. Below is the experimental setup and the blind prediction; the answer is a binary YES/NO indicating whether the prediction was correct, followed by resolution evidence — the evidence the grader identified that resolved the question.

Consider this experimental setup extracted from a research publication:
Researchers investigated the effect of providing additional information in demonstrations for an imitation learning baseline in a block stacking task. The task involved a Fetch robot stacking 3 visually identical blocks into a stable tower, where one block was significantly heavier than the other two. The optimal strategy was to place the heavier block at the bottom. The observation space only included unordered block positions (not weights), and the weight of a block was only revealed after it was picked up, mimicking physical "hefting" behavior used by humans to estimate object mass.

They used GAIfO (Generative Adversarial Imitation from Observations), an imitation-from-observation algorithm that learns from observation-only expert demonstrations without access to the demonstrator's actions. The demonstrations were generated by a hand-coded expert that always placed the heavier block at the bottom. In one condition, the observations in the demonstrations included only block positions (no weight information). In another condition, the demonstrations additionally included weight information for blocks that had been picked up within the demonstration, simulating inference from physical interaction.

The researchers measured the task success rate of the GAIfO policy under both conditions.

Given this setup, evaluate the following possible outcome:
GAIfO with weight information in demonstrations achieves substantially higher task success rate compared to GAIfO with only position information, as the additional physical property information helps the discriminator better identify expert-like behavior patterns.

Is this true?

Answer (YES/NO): YES